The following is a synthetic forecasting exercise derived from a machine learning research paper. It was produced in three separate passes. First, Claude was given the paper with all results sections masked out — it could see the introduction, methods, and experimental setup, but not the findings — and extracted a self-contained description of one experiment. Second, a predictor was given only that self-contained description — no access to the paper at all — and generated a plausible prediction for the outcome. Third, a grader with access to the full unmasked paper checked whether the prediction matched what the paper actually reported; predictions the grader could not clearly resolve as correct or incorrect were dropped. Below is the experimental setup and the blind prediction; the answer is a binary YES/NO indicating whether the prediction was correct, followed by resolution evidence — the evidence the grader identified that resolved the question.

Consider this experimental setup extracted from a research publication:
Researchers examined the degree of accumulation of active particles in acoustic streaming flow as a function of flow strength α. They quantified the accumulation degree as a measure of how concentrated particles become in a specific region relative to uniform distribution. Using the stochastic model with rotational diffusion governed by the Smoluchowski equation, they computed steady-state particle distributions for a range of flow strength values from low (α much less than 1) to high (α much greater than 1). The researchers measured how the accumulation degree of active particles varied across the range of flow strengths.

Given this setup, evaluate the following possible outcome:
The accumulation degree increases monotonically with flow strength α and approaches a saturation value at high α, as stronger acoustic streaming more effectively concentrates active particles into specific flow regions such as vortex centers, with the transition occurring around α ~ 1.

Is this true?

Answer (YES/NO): NO